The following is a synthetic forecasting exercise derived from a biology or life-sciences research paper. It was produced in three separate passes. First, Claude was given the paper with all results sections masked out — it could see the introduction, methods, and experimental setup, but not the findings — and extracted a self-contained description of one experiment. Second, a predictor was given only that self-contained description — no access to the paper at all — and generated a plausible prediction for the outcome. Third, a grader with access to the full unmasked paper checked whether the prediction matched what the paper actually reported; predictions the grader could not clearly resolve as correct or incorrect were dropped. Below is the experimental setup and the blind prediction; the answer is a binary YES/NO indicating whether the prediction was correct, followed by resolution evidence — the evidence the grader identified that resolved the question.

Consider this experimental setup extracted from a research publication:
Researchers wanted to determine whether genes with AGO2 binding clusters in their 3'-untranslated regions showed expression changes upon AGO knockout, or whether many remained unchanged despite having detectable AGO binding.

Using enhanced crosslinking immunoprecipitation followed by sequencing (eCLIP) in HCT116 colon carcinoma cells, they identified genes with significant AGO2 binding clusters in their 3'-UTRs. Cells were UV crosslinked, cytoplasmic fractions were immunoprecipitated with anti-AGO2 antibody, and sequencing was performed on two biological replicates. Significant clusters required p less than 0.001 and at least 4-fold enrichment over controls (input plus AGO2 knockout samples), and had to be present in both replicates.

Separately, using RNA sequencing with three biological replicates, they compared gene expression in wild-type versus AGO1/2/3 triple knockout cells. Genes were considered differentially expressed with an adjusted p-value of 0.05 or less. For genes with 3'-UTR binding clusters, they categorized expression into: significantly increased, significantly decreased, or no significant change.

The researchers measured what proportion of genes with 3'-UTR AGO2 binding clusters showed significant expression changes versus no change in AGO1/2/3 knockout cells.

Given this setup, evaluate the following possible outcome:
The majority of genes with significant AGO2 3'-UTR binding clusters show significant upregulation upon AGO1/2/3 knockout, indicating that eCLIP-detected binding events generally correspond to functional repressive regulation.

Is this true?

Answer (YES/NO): NO